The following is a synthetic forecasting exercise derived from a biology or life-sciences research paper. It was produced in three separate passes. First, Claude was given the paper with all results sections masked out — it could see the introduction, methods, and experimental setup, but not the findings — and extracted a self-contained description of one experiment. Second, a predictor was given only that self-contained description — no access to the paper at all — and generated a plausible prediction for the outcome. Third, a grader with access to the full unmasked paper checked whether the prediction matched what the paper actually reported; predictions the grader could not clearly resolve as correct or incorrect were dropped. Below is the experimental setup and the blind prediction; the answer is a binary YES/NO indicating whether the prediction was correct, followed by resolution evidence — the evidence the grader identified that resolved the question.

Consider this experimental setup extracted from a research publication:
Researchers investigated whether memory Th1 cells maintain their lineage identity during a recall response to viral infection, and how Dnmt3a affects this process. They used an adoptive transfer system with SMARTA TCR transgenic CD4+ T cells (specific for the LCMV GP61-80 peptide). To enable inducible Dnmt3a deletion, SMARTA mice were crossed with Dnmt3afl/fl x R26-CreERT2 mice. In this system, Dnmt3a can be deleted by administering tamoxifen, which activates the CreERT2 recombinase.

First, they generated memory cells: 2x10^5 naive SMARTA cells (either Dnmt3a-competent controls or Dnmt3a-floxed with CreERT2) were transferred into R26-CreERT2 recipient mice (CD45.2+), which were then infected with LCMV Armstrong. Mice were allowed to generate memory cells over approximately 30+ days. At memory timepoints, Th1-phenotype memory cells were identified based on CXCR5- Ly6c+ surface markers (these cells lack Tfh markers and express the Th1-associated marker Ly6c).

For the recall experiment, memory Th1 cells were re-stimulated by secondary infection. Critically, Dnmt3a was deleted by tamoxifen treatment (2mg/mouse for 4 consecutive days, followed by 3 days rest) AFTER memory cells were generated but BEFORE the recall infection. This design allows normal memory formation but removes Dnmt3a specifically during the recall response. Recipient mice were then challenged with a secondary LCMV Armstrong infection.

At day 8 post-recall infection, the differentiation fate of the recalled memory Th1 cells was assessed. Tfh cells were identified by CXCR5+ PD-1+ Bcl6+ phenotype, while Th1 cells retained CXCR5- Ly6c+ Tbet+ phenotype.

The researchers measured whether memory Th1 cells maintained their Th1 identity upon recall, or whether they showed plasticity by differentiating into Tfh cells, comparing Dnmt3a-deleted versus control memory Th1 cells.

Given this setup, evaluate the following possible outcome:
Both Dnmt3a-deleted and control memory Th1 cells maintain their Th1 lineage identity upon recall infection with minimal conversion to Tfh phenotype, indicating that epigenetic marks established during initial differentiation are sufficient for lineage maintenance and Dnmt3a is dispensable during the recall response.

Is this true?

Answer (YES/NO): NO